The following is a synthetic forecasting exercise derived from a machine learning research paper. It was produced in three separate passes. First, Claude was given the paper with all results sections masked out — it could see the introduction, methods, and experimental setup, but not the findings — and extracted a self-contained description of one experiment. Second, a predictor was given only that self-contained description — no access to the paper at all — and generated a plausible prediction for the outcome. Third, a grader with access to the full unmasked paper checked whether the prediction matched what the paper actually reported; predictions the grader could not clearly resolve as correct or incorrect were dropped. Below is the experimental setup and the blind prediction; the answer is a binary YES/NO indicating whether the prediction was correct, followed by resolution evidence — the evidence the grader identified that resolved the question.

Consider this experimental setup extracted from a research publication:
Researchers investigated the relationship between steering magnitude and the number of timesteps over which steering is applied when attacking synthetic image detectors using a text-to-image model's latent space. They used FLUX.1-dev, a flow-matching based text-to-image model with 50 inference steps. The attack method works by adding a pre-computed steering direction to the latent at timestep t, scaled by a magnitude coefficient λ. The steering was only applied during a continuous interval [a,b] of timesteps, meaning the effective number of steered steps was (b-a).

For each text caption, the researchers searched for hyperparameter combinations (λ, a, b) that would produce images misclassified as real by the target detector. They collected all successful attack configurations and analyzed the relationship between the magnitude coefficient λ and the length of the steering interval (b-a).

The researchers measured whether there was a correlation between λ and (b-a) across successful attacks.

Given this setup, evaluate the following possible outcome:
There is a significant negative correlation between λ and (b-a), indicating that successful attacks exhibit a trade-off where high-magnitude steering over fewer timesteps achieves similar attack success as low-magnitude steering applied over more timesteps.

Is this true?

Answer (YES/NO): YES